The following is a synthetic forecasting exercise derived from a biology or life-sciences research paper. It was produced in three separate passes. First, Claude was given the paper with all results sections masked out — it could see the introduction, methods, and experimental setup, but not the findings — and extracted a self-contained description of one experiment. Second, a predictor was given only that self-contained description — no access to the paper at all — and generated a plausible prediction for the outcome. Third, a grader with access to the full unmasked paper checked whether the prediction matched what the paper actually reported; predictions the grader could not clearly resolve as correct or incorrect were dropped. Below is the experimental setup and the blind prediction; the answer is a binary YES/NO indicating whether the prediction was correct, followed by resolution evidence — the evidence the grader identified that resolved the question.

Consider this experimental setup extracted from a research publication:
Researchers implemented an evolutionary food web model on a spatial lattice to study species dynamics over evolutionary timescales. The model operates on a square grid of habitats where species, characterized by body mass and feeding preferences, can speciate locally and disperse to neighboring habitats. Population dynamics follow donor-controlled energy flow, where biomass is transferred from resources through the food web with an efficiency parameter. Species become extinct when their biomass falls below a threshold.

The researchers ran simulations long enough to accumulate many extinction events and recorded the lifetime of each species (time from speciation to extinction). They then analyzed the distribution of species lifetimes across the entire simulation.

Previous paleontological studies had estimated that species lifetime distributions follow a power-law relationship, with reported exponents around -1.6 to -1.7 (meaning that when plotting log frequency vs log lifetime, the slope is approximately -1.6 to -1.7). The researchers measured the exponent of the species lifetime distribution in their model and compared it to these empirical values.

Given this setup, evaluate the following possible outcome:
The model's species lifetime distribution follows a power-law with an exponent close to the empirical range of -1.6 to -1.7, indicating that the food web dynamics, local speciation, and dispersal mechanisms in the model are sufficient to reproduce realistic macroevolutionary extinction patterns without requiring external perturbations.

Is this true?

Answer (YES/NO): NO